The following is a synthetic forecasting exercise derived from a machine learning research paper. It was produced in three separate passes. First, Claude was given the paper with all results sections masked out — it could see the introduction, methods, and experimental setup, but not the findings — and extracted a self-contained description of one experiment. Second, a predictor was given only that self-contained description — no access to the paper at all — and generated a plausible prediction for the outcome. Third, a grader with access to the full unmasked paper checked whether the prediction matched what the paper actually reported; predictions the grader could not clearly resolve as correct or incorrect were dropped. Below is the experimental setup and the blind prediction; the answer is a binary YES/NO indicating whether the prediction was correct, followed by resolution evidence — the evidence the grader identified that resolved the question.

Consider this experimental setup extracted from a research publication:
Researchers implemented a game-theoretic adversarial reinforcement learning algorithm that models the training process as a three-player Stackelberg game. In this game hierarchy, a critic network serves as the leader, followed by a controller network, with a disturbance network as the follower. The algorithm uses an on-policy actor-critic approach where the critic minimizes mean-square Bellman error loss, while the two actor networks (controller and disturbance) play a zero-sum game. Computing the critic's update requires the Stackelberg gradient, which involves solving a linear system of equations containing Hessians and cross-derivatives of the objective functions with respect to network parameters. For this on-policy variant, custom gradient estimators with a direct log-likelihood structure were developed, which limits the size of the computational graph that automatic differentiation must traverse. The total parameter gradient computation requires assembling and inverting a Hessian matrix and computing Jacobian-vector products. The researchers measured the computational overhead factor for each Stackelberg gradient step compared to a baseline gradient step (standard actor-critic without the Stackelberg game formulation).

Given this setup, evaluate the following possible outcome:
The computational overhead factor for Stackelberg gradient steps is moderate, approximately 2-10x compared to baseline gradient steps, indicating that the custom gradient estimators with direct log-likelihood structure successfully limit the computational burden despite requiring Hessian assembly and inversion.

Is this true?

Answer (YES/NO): YES